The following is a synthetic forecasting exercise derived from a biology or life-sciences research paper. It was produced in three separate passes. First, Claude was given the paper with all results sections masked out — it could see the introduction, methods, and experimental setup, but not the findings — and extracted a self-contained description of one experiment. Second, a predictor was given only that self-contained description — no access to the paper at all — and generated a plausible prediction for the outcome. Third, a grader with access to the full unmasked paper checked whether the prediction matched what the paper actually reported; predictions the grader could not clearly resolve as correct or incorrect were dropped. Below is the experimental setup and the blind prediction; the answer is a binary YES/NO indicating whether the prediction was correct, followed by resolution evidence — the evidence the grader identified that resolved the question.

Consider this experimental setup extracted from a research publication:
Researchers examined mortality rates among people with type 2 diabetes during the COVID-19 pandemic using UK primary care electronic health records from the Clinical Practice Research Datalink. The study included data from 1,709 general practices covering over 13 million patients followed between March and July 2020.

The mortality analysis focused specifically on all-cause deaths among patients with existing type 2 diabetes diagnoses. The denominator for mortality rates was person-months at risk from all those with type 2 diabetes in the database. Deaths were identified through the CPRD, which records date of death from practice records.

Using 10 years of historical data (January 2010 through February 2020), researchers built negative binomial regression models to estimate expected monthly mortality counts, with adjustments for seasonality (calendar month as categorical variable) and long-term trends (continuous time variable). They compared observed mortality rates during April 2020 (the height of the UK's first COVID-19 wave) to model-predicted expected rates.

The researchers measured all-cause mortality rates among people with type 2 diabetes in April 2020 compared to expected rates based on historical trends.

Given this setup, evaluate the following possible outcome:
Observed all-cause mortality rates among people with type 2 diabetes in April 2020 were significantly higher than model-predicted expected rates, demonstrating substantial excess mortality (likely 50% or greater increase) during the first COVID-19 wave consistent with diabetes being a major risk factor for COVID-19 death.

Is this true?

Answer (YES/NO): YES